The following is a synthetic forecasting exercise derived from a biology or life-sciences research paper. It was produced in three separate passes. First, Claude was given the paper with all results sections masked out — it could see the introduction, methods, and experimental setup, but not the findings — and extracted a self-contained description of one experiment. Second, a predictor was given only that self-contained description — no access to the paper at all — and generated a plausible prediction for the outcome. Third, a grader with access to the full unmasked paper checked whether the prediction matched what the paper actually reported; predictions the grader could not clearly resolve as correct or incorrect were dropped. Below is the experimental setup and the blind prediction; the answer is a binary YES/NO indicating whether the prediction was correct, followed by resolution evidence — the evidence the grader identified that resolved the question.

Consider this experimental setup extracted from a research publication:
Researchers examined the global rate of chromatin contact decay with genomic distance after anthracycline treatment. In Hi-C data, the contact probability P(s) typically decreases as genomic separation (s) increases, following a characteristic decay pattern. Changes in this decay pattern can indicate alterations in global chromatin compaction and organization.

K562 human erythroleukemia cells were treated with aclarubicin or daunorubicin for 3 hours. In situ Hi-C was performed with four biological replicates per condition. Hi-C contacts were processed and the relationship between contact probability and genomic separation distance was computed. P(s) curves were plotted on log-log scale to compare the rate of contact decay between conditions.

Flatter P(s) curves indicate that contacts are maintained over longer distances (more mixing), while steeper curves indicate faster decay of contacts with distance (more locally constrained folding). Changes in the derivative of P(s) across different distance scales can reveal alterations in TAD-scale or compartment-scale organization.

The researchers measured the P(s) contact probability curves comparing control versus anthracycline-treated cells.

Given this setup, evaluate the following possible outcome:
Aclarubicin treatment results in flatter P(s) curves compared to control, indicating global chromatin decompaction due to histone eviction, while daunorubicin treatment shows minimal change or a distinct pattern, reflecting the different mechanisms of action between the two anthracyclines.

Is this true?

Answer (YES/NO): NO